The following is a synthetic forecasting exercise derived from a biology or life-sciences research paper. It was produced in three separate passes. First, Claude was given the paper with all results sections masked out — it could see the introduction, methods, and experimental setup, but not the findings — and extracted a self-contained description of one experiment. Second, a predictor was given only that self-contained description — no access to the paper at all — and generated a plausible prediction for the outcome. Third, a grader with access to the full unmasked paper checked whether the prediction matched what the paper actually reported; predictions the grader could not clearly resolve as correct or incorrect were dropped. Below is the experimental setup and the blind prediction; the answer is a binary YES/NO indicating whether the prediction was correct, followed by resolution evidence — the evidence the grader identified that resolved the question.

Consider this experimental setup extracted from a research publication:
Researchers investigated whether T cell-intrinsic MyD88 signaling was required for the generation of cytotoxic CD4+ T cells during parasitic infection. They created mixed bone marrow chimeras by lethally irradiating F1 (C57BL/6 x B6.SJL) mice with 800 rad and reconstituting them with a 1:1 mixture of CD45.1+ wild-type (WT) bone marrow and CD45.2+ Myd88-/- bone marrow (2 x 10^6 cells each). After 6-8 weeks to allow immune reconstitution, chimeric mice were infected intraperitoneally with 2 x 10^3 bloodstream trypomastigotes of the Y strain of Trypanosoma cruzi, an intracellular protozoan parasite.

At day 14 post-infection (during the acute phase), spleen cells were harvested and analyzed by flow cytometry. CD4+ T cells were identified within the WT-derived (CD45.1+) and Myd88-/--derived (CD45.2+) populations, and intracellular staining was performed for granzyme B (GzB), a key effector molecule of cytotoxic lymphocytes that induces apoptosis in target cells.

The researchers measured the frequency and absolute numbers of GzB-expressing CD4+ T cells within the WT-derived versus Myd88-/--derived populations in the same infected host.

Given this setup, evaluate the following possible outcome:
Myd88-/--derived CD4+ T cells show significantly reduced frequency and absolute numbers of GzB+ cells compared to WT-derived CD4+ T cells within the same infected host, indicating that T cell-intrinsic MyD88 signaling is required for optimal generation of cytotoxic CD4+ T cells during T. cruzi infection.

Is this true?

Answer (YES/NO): YES